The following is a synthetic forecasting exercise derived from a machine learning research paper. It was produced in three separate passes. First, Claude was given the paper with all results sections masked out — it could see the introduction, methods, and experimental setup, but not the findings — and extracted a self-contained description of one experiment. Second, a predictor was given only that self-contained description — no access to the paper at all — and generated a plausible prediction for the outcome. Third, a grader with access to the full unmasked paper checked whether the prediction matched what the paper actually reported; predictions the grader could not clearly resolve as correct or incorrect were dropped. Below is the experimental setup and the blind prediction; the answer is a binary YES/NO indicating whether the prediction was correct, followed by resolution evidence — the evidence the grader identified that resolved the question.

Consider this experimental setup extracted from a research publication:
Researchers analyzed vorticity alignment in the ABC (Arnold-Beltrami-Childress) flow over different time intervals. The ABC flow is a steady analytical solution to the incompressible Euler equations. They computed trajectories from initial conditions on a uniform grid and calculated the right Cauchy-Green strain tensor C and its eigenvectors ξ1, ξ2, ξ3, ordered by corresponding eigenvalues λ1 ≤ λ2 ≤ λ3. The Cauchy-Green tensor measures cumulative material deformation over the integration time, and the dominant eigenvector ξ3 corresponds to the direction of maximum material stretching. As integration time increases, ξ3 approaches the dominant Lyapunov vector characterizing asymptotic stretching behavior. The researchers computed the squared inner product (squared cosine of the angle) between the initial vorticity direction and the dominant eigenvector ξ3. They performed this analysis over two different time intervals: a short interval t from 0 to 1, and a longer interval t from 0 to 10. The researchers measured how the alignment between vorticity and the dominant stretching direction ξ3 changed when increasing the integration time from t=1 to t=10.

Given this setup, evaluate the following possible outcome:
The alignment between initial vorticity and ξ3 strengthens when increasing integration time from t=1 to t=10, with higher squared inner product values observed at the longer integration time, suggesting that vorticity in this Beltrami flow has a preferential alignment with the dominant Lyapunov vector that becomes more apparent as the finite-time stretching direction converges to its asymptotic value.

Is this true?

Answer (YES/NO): NO